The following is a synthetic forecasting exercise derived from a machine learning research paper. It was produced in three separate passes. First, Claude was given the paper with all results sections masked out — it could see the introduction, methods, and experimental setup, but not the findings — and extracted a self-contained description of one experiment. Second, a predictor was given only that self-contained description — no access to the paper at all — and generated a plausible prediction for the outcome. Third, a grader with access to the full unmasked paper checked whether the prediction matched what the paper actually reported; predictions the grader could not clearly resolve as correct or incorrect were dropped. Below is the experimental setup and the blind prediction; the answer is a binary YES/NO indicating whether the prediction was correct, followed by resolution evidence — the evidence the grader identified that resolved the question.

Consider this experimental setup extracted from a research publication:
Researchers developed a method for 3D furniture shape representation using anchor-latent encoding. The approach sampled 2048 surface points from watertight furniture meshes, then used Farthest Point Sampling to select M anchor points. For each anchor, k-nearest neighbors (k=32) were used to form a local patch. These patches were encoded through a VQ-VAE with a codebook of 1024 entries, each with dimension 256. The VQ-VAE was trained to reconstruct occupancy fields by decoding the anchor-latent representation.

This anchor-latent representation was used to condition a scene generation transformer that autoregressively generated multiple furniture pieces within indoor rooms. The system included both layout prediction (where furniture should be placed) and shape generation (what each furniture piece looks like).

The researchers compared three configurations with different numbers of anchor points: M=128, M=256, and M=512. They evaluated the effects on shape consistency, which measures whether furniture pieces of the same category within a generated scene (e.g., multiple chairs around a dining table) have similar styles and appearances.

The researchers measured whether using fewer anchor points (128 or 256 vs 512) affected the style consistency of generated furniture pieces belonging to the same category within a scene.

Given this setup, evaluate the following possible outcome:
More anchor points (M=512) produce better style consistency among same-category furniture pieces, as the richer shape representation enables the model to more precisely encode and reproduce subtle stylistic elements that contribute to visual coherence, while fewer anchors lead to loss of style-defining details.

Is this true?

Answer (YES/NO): YES